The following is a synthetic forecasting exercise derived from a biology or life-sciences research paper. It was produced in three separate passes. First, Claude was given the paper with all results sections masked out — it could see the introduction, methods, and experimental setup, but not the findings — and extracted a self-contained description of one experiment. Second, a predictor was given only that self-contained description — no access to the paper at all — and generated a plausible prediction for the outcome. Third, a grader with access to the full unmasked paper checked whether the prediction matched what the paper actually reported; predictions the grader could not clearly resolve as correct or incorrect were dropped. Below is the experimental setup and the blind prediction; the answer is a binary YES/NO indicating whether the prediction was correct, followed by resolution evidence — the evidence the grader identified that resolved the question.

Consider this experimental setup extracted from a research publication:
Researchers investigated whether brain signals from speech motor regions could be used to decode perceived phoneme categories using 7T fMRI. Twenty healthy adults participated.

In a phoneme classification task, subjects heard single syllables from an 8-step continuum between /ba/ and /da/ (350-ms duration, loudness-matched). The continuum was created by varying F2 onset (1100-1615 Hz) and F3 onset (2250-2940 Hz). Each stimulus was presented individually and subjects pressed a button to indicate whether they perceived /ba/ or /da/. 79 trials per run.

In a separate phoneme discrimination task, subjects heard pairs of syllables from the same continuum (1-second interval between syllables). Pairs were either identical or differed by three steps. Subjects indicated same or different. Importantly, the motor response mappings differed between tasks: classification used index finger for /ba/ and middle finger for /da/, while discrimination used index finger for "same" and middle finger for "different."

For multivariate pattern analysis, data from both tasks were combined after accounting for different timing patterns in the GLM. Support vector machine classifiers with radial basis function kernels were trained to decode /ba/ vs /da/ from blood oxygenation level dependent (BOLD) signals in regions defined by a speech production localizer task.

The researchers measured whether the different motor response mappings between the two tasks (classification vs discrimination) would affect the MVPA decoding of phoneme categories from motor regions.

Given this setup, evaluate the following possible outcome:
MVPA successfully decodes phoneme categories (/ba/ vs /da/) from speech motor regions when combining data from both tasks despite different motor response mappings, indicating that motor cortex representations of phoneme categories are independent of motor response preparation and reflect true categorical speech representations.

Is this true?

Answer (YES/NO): YES